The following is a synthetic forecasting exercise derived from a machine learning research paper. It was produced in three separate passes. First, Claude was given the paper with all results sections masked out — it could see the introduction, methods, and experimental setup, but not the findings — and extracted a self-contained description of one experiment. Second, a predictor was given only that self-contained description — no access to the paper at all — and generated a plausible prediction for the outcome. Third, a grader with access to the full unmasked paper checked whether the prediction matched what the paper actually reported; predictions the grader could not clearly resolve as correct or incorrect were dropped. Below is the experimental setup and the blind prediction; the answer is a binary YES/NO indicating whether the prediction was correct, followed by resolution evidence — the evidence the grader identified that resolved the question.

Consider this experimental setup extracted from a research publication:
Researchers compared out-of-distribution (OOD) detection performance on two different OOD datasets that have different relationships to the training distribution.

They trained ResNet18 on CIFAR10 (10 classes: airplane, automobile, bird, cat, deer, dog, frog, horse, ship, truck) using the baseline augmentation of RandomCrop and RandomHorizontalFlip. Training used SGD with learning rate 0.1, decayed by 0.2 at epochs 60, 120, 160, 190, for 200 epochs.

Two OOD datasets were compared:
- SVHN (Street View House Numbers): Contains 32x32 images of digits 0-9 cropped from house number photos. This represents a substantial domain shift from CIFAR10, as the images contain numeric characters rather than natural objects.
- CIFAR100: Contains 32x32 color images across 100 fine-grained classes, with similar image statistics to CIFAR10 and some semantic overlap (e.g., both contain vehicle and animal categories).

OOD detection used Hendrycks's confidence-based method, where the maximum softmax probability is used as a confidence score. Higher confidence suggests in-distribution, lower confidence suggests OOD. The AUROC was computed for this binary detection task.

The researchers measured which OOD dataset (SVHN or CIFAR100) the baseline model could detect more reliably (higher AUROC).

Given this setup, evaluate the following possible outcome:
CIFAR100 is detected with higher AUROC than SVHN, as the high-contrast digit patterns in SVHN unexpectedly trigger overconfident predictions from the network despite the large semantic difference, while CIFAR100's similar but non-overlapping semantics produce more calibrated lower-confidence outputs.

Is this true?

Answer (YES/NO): NO